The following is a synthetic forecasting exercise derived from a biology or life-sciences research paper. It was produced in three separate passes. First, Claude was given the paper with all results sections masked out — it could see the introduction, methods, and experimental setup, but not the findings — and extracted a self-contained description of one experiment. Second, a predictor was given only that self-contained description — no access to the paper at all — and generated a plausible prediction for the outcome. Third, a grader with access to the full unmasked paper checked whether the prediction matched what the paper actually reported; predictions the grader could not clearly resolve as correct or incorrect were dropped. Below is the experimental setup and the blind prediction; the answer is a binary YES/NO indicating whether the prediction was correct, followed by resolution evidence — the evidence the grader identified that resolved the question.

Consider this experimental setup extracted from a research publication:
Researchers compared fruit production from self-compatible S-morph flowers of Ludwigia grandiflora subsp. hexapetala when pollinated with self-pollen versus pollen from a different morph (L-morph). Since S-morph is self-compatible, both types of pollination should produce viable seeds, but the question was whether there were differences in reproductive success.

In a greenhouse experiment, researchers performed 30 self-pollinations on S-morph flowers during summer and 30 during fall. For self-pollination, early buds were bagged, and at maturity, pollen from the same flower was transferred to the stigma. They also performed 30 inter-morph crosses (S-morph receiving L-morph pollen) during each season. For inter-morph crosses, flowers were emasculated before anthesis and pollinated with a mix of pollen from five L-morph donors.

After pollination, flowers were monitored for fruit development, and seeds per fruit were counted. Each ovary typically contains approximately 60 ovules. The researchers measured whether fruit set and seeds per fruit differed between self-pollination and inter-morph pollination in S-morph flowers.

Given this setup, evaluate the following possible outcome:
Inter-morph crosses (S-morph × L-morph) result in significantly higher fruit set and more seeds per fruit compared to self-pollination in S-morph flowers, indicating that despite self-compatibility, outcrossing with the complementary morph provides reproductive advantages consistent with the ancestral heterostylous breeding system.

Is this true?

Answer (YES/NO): NO